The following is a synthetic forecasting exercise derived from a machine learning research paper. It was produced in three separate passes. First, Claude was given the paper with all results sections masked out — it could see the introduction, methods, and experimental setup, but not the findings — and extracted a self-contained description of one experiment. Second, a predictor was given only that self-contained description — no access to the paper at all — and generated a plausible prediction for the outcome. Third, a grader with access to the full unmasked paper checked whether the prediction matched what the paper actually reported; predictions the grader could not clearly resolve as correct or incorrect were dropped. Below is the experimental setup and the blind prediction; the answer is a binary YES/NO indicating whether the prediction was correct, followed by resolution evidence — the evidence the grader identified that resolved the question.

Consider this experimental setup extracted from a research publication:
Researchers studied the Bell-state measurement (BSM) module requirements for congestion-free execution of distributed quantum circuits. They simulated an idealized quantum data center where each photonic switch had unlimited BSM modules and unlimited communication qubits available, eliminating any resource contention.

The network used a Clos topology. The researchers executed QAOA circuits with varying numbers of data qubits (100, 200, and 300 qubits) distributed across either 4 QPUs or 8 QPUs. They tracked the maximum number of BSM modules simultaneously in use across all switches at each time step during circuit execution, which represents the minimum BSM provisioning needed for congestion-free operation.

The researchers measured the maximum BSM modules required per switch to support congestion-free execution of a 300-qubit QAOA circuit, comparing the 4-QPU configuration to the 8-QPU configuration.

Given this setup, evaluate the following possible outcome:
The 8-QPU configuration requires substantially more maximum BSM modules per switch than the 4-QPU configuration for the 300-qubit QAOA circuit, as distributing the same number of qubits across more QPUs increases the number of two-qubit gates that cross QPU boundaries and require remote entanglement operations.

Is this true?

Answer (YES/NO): NO